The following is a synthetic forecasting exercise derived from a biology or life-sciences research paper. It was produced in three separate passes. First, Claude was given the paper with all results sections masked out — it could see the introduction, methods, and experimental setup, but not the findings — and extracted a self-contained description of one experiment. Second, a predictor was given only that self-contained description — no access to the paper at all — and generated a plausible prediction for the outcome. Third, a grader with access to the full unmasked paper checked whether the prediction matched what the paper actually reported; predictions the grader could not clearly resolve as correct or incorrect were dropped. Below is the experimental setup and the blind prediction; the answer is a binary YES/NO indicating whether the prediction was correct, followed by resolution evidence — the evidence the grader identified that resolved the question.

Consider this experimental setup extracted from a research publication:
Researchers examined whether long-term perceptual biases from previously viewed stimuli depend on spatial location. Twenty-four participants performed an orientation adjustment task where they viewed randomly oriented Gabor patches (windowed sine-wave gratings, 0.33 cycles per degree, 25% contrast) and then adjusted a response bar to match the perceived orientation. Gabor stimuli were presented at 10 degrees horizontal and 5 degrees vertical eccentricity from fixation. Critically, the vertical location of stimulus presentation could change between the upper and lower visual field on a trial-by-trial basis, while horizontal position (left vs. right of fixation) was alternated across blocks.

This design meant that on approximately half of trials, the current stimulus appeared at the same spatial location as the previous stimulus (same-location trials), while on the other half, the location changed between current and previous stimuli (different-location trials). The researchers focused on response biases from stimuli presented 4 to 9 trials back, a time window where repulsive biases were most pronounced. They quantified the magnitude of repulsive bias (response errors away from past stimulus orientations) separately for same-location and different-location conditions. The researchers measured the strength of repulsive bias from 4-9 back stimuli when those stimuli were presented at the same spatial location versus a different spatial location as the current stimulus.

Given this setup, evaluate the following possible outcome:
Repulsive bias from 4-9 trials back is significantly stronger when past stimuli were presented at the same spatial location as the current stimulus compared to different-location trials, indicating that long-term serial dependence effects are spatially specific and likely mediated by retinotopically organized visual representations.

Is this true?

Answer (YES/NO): YES